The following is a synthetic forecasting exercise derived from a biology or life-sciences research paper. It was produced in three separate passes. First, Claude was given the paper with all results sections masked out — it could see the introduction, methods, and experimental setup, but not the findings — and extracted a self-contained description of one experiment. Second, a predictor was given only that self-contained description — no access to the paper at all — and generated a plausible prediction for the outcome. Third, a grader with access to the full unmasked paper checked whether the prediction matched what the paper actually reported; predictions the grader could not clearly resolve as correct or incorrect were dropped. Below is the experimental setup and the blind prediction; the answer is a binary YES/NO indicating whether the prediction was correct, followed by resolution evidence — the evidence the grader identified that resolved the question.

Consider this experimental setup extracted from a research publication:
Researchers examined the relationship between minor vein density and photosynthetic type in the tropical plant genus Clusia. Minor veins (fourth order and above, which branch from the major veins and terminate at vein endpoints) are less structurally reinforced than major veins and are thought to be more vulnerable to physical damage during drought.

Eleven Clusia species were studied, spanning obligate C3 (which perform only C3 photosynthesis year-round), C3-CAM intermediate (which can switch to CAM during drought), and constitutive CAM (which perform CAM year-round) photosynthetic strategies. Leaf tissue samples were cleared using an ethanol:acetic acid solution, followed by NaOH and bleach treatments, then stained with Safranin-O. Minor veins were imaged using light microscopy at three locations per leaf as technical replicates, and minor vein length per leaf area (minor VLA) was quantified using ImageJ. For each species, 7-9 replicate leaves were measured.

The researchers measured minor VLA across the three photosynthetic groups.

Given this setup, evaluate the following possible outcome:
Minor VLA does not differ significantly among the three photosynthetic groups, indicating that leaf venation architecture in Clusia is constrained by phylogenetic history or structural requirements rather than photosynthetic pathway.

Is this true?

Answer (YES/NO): NO